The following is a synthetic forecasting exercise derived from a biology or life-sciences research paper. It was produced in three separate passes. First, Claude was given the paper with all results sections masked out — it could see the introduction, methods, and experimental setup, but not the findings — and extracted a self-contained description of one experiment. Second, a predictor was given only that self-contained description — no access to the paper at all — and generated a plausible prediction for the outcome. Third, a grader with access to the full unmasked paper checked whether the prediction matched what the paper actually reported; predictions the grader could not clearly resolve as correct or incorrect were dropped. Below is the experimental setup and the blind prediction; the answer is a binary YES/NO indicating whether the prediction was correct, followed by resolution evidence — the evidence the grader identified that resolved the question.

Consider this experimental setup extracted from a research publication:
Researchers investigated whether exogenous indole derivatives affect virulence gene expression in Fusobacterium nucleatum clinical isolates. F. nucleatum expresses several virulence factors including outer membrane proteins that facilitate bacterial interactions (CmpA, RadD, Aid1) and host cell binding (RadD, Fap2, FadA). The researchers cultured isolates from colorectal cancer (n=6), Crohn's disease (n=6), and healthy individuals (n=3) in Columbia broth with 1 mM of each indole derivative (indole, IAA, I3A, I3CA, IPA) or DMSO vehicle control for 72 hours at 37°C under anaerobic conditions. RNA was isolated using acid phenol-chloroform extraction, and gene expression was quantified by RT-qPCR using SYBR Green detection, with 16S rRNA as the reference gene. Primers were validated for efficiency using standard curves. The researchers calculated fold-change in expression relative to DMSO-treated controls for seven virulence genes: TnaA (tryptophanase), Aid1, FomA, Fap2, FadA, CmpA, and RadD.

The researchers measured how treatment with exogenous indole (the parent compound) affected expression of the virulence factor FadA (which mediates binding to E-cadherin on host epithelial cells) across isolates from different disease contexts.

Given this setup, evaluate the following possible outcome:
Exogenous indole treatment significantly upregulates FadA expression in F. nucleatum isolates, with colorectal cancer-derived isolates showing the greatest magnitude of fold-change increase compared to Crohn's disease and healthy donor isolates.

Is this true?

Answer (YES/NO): NO